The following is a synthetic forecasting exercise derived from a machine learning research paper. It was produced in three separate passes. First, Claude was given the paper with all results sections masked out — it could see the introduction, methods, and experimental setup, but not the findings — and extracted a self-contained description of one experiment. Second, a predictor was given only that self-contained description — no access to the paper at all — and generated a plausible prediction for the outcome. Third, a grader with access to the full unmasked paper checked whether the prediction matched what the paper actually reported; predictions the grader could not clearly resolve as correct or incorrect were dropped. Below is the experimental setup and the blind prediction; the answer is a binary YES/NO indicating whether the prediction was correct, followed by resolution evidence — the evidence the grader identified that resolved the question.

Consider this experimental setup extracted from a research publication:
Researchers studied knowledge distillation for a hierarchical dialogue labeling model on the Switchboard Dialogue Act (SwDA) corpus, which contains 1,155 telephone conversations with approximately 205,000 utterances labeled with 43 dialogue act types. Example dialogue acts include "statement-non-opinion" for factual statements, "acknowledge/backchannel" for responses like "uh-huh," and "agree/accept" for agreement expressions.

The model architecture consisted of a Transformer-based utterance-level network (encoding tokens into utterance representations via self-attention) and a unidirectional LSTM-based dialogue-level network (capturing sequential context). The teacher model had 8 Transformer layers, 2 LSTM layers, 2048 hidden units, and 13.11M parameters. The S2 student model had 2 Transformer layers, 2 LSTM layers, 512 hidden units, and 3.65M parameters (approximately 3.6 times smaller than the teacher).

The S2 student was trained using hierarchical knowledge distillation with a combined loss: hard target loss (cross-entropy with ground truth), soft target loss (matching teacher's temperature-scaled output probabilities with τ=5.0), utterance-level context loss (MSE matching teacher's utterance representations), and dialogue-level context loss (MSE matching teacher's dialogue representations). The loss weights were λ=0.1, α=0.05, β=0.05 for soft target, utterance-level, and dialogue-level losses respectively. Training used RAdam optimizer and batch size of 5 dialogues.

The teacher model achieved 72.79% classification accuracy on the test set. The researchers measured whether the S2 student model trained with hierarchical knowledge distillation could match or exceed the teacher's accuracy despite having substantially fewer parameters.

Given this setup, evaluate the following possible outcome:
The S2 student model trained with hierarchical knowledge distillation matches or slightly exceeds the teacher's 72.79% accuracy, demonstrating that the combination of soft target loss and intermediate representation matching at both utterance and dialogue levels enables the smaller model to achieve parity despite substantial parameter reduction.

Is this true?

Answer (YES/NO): YES